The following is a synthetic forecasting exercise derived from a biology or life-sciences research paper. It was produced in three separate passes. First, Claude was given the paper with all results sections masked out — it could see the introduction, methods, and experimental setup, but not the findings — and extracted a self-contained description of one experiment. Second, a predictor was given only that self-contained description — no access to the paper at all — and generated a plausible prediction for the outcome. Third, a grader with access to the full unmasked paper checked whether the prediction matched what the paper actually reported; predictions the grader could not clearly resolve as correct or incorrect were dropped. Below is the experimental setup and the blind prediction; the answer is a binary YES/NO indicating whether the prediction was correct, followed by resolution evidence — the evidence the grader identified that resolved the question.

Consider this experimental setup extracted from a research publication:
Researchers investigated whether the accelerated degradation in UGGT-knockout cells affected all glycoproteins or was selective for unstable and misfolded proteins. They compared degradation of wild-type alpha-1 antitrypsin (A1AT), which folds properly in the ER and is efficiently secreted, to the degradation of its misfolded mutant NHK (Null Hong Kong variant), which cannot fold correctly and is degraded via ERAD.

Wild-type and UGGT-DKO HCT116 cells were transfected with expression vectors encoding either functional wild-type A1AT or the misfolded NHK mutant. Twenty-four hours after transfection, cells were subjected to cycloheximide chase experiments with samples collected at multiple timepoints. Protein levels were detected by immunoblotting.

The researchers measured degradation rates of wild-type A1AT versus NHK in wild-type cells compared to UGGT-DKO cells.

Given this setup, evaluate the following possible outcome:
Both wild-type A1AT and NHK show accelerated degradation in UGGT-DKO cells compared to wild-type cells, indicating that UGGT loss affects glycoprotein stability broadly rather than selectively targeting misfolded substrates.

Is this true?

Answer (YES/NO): NO